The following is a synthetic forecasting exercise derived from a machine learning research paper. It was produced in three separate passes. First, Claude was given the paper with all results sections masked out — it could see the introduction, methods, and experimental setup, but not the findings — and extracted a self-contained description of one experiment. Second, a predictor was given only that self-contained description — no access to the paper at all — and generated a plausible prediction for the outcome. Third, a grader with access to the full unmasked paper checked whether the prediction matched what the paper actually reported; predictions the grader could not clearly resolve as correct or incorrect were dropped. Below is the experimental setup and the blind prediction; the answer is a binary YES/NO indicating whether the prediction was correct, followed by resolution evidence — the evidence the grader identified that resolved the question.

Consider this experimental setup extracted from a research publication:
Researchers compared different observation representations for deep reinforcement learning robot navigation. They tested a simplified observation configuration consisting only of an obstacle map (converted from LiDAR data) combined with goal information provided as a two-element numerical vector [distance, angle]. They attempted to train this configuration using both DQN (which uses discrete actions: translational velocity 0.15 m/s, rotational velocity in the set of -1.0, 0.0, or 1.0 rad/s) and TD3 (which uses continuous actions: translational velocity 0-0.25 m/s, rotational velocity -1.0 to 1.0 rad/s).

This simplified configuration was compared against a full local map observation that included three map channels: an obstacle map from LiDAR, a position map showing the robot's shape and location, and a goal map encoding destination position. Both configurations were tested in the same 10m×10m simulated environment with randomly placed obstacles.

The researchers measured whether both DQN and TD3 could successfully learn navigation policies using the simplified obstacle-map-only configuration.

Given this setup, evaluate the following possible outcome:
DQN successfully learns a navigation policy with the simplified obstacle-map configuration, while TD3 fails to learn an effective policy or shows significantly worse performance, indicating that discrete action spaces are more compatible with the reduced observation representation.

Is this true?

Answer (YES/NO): YES